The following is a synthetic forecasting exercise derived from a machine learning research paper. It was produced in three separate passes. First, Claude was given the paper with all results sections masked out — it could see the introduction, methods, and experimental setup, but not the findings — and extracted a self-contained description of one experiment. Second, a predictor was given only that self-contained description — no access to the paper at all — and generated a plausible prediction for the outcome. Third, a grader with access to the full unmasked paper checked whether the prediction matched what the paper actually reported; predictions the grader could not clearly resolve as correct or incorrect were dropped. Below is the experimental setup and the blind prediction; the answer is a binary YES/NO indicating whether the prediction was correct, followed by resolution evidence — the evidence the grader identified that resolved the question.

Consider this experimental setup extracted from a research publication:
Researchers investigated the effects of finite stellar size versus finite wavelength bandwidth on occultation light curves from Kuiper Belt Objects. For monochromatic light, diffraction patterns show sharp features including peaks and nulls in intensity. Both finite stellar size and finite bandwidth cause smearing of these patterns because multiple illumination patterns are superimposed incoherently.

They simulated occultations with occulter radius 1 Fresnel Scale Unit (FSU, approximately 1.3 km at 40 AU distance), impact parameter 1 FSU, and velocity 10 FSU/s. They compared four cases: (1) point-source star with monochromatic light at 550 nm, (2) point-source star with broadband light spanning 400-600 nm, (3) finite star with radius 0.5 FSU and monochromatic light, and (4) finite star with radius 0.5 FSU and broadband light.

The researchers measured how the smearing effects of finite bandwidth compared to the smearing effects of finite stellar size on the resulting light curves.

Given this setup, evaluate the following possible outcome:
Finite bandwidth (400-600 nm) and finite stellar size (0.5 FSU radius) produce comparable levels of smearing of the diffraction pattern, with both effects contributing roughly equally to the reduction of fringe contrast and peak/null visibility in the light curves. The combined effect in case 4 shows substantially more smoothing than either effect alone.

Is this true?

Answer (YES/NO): NO